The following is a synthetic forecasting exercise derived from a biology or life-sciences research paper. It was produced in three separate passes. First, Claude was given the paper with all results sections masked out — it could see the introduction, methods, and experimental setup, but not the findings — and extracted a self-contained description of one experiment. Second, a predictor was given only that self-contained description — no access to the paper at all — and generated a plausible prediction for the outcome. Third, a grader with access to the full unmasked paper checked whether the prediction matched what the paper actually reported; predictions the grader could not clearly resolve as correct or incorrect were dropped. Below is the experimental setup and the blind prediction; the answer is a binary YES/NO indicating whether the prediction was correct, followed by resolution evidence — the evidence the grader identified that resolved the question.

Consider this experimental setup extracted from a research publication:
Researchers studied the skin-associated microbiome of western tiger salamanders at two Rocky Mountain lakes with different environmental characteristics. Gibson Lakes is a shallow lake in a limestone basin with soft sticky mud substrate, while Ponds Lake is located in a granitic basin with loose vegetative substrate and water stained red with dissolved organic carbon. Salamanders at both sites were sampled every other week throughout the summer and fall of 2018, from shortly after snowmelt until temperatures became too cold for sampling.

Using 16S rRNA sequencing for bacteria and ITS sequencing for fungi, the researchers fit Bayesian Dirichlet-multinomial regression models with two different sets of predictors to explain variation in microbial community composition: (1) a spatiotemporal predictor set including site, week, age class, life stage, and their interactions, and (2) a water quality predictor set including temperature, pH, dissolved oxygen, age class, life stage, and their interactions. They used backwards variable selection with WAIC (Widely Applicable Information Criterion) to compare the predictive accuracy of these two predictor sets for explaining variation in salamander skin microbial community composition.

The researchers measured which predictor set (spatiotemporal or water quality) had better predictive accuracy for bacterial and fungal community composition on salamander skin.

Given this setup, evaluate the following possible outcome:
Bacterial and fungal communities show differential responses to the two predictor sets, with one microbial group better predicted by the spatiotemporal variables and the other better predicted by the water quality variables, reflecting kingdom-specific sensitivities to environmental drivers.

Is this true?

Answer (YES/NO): NO